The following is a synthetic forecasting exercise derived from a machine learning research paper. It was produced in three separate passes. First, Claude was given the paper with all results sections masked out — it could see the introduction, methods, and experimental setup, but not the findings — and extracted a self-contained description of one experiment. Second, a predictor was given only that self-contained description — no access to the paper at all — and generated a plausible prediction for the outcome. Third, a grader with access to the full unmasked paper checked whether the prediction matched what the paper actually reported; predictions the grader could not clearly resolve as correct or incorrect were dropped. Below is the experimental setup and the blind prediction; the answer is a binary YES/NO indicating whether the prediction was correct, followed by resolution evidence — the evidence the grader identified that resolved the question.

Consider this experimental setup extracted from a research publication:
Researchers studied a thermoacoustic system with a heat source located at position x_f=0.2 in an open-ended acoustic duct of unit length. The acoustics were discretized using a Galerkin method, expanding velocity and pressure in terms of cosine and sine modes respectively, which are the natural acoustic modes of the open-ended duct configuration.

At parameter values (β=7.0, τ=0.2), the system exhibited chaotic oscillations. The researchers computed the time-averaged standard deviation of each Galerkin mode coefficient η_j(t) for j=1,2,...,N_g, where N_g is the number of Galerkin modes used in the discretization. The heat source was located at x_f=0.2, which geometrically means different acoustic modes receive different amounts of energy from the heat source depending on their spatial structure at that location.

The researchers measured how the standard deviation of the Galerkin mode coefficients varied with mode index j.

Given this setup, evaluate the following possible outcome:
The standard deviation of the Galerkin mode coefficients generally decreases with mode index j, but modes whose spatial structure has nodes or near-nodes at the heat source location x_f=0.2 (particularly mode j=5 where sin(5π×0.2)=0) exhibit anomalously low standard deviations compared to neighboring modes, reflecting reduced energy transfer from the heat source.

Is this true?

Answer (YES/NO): YES